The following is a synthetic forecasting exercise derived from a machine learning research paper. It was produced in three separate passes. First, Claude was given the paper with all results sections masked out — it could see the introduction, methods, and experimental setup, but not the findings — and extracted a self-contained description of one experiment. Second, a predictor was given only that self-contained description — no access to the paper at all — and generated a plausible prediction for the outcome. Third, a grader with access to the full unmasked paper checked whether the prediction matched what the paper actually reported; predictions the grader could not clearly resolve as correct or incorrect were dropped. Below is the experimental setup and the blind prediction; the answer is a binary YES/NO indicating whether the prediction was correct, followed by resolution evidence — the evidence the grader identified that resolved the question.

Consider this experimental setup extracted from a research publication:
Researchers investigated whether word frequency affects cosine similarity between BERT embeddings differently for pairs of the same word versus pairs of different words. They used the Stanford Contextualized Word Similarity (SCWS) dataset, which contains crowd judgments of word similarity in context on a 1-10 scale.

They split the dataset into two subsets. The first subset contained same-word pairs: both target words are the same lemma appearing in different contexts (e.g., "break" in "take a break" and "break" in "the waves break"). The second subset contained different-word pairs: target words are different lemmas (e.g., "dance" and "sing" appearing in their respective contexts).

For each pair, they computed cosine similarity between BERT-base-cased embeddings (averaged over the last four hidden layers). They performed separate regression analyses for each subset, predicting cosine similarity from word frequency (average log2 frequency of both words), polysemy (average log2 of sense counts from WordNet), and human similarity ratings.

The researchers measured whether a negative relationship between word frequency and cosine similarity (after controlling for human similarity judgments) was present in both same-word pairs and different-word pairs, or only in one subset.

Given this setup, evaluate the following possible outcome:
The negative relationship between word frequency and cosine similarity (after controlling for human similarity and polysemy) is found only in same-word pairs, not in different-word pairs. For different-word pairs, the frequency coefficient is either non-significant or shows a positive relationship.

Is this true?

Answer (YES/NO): NO